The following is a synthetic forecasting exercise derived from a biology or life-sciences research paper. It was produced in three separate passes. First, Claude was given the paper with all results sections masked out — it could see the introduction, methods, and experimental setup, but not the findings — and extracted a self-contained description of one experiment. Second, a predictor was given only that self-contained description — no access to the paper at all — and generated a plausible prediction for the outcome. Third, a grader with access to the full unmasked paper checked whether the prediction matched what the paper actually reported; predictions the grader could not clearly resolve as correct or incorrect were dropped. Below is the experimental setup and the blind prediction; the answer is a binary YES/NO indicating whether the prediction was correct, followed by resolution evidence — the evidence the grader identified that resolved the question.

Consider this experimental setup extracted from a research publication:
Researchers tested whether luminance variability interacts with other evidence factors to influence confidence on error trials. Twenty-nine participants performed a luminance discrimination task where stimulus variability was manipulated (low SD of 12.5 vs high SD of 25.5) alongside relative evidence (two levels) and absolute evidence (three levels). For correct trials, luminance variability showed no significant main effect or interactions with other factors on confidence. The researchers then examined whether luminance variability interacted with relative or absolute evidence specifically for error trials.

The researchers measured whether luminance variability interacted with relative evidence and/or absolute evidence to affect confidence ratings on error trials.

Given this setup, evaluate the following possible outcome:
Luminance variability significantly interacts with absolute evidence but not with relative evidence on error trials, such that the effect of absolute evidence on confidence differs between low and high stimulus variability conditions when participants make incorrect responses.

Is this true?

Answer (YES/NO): NO